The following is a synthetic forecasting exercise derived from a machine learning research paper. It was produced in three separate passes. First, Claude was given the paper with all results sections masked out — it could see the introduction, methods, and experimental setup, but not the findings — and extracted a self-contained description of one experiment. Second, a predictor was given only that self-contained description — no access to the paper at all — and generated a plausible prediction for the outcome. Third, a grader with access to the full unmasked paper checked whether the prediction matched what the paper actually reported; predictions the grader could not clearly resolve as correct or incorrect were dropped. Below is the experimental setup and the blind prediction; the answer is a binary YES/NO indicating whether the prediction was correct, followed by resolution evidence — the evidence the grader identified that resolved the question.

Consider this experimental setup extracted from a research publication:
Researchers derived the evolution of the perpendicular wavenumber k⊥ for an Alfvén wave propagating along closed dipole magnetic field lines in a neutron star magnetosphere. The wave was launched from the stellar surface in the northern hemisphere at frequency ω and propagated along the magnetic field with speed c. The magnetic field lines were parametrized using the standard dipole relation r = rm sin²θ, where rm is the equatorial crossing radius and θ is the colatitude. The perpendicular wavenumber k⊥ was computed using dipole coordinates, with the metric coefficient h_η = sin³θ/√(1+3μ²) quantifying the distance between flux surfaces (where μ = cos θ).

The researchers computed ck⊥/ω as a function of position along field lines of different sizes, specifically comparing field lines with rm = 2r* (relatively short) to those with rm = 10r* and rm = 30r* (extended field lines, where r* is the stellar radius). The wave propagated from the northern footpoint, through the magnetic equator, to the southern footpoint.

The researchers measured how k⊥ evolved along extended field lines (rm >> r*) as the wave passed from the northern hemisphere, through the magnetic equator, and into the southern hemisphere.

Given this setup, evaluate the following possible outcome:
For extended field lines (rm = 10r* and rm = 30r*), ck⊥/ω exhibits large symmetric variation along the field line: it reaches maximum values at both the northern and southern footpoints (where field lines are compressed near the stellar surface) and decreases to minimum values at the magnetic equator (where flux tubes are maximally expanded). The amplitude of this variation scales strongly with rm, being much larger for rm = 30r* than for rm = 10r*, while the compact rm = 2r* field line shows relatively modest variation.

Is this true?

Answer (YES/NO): NO